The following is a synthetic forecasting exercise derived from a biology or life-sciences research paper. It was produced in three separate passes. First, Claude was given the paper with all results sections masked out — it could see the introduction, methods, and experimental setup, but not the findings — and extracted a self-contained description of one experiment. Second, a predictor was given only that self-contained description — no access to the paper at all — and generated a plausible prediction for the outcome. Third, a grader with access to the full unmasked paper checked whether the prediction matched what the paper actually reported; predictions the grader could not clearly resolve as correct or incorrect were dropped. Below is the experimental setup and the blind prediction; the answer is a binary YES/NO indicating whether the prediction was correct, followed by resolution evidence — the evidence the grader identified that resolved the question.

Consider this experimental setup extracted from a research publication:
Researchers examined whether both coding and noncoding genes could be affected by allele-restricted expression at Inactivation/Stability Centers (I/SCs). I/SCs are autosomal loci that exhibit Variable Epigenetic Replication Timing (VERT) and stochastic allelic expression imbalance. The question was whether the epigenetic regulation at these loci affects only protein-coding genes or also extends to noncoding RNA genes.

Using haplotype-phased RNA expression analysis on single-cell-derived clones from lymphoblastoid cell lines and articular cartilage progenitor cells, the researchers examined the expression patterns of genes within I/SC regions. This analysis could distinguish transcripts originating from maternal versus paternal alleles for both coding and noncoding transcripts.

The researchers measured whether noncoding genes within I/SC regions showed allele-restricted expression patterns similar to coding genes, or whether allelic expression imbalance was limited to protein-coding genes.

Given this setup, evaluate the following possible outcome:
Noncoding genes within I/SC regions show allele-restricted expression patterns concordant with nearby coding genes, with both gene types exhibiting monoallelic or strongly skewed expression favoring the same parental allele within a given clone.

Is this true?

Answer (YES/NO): NO